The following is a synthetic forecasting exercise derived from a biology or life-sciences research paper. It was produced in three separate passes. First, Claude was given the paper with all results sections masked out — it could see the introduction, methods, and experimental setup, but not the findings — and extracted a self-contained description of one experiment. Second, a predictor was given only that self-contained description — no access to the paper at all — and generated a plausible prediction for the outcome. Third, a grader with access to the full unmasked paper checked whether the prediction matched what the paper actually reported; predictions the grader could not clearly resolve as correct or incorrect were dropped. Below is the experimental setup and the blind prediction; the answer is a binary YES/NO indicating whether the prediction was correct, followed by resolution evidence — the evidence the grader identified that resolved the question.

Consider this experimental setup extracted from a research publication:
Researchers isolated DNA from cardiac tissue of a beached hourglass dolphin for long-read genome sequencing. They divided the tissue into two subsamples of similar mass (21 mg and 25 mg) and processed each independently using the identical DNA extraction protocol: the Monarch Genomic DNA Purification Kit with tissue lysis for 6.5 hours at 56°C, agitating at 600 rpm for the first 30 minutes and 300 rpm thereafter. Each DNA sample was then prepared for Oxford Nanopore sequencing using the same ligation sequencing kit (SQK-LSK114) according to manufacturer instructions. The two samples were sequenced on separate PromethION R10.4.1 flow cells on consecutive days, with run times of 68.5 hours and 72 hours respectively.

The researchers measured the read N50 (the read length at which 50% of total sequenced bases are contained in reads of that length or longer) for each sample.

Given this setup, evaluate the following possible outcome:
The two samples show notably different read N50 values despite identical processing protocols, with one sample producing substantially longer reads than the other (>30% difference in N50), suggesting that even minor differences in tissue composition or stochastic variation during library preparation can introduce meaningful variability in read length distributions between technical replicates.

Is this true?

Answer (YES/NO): YES